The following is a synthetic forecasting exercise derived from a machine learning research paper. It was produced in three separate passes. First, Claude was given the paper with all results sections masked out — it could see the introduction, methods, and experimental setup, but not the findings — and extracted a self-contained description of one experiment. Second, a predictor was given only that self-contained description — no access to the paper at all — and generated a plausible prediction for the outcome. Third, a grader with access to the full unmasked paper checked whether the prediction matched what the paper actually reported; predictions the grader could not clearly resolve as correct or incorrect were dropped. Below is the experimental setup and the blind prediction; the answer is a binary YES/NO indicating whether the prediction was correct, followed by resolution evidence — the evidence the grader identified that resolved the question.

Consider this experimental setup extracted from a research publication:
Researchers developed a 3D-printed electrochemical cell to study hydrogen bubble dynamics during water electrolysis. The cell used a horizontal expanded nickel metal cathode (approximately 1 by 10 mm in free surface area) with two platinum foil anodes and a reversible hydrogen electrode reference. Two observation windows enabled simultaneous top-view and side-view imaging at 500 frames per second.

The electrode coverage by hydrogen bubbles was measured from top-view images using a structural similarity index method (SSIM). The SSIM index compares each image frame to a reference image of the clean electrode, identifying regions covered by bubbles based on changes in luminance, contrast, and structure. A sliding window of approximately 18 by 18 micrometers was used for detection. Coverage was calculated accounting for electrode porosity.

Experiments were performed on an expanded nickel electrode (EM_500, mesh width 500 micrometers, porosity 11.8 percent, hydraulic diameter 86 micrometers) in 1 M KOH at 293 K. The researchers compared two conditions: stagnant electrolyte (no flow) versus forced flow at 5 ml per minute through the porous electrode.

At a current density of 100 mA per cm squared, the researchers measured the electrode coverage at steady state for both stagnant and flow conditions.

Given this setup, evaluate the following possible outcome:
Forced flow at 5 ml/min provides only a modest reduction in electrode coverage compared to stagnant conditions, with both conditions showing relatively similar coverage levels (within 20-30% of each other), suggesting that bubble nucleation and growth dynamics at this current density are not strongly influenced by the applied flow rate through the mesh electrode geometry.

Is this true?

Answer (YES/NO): NO